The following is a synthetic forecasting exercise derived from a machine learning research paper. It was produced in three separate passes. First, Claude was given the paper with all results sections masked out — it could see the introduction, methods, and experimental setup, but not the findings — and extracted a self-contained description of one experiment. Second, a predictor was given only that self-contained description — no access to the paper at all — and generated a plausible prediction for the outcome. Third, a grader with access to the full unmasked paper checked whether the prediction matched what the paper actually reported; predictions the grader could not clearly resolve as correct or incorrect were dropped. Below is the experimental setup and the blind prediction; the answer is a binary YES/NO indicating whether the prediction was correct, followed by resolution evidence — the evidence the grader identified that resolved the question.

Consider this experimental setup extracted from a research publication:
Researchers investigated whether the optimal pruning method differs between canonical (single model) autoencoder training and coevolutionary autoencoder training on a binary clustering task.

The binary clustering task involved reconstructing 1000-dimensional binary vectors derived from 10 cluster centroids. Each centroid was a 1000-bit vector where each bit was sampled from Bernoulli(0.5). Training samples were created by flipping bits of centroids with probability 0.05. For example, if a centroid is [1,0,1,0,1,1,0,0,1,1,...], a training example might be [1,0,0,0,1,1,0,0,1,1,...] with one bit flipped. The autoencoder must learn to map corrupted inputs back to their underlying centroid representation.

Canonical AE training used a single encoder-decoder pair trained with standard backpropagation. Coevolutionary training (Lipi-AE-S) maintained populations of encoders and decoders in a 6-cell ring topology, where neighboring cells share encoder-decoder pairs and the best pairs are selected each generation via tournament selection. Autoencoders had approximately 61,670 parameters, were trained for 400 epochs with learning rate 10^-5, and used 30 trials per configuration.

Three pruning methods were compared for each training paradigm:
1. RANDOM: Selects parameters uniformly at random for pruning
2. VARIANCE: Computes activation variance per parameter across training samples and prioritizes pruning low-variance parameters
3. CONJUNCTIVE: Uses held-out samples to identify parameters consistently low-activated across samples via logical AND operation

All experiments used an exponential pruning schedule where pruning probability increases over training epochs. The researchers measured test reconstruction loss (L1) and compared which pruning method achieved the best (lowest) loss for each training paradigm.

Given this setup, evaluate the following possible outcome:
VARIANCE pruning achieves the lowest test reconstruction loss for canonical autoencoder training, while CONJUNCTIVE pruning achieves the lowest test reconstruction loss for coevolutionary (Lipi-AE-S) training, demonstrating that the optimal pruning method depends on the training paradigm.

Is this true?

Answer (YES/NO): NO